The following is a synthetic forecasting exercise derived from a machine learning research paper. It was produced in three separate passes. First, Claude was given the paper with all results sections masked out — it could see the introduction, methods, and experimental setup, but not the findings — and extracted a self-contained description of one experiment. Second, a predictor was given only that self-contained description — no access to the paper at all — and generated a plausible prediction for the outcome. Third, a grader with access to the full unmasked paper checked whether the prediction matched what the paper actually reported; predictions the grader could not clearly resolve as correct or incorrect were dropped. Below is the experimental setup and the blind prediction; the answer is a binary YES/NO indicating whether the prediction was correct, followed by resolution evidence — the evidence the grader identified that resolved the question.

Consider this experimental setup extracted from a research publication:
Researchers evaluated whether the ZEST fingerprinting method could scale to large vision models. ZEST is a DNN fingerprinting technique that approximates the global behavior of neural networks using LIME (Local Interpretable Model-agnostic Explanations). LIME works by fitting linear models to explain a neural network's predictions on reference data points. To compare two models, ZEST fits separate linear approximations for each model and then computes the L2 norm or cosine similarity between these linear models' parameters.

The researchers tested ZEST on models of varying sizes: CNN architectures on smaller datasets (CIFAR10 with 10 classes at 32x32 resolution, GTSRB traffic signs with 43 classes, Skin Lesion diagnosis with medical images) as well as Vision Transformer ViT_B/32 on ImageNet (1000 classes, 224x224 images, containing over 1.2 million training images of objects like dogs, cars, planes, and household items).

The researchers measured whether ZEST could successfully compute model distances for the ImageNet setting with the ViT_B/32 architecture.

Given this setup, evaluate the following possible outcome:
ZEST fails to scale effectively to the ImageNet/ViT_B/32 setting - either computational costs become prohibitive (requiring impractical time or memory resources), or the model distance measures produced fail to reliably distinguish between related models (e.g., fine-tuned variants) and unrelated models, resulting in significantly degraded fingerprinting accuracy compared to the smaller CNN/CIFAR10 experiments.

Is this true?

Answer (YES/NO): YES